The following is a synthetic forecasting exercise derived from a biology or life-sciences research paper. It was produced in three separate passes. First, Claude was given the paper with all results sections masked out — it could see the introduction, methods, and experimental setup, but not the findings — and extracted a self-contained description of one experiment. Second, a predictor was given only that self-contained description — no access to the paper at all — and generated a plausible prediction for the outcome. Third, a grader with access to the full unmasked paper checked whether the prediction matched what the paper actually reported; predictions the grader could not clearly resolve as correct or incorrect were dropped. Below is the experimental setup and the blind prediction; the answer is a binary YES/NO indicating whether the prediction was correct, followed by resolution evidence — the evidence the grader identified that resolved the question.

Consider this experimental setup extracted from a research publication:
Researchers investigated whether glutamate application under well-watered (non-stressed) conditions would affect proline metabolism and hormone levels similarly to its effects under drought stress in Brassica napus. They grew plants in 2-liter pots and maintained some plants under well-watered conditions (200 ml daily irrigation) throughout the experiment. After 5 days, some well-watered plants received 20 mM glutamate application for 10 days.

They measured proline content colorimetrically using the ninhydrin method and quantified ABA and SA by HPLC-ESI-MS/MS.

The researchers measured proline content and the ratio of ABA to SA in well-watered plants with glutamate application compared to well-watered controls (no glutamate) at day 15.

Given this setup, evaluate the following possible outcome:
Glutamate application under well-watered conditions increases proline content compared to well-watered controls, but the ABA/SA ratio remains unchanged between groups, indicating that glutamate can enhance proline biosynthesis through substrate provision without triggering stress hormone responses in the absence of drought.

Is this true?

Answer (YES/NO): NO